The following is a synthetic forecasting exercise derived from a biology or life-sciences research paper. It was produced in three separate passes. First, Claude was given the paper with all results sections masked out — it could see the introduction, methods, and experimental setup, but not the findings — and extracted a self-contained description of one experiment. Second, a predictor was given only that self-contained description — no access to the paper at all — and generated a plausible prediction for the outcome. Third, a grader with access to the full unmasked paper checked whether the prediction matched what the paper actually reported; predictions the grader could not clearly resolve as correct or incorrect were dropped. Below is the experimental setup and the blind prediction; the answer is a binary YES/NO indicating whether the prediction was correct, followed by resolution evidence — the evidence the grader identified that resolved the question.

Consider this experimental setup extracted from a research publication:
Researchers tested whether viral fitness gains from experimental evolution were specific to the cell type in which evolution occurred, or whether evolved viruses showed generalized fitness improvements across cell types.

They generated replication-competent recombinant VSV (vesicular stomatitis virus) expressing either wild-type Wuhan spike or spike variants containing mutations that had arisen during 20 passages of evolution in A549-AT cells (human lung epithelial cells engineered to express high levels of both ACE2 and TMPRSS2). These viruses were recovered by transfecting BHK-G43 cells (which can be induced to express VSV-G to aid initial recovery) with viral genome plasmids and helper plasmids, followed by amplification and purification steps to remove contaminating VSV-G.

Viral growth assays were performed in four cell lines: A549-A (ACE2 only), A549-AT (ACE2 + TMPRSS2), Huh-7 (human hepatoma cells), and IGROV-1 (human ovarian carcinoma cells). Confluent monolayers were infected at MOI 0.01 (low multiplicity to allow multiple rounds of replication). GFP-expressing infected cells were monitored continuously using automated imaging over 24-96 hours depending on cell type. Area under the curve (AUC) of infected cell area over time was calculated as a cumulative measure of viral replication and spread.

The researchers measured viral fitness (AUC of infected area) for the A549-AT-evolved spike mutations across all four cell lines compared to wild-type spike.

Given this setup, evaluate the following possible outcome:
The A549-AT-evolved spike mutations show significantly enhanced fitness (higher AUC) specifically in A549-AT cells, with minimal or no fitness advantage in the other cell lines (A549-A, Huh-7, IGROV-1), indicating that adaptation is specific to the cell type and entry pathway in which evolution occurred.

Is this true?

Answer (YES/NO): NO